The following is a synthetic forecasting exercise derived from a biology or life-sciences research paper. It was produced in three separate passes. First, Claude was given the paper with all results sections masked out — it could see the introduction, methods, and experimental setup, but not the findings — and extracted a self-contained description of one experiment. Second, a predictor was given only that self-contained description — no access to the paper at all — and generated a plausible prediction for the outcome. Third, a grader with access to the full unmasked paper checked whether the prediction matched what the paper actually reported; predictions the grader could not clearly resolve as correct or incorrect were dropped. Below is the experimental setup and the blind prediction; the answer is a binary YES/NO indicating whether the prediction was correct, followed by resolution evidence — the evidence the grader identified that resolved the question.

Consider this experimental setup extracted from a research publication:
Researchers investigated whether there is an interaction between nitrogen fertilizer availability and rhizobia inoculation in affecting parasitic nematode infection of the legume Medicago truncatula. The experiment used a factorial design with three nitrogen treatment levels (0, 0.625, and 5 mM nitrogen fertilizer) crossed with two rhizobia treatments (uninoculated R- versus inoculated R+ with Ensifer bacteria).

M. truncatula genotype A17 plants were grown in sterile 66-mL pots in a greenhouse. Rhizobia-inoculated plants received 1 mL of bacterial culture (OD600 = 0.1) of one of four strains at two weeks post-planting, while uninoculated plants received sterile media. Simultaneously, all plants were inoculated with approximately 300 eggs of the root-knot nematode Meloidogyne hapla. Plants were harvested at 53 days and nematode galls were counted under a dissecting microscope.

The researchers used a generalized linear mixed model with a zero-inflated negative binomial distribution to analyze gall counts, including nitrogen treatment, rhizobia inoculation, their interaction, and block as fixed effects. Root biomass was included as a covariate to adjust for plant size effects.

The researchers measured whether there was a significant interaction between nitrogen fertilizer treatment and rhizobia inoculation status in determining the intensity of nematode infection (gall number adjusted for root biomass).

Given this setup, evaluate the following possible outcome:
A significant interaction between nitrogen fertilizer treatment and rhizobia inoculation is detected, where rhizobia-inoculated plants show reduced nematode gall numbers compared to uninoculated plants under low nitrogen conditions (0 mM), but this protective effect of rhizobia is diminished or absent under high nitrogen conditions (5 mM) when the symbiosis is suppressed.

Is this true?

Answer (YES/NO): NO